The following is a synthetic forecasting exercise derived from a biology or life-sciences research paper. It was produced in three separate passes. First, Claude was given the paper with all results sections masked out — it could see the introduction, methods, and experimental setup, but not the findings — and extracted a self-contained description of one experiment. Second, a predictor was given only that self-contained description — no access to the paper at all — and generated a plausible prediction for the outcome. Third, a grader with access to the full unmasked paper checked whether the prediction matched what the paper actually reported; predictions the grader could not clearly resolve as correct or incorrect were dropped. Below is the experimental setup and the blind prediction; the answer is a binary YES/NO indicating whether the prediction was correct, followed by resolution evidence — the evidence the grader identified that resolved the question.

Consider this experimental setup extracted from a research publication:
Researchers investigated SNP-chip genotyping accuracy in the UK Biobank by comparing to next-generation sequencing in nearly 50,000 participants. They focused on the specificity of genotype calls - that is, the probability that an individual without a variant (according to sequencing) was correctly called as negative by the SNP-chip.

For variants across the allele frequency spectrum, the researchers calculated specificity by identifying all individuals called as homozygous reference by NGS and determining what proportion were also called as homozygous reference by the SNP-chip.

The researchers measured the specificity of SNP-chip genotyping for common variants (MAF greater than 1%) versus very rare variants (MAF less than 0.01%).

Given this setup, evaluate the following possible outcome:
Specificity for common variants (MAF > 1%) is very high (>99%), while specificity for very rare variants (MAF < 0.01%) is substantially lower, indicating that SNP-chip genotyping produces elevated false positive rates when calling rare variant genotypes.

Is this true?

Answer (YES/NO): NO